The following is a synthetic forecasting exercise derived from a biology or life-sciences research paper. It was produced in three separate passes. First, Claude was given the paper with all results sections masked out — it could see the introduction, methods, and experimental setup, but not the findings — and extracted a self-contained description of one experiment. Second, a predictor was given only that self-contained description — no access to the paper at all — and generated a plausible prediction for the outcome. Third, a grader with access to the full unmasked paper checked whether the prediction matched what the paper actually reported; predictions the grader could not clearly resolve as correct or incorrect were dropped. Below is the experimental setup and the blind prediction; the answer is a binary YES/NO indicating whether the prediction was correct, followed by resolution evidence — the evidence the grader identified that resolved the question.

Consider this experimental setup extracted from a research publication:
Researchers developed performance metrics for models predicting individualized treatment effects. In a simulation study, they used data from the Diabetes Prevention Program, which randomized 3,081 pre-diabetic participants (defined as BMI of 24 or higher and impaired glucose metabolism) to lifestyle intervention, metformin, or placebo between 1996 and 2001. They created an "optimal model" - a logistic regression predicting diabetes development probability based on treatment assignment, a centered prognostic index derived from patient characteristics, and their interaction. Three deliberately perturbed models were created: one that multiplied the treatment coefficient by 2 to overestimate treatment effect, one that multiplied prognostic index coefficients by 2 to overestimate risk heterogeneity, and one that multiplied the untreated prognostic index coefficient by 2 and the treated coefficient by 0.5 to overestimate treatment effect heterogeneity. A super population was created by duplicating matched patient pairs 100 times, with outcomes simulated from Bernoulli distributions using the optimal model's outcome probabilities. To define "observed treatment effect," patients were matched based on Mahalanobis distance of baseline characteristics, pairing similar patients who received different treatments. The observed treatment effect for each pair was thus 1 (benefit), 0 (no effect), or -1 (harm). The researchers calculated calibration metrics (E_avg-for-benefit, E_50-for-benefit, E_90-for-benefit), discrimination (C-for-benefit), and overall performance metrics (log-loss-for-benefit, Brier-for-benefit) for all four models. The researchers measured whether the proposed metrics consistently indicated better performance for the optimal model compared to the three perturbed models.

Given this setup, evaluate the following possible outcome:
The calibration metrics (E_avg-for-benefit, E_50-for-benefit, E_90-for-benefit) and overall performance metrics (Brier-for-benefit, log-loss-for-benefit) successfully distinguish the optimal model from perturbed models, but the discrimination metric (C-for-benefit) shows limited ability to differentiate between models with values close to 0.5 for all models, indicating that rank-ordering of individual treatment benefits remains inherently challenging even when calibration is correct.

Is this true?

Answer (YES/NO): NO